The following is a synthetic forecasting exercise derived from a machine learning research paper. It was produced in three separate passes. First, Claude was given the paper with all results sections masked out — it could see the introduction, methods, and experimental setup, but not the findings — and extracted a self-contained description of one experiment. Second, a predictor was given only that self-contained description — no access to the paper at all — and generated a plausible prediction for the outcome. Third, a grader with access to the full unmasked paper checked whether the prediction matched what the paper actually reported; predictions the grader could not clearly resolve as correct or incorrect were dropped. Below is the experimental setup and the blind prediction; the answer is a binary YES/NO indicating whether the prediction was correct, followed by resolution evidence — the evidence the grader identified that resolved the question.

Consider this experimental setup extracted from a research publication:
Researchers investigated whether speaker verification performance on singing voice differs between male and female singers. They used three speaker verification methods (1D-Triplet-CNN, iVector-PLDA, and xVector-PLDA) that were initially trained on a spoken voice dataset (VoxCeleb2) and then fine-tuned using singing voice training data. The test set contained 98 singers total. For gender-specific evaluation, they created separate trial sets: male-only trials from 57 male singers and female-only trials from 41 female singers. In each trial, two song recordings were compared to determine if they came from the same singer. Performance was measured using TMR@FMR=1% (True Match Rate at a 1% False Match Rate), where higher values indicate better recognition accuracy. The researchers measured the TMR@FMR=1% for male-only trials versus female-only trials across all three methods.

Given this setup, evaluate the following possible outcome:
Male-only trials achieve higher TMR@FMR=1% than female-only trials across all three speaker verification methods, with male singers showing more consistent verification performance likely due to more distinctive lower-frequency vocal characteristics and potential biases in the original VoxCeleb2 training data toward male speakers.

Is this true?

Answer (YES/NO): NO